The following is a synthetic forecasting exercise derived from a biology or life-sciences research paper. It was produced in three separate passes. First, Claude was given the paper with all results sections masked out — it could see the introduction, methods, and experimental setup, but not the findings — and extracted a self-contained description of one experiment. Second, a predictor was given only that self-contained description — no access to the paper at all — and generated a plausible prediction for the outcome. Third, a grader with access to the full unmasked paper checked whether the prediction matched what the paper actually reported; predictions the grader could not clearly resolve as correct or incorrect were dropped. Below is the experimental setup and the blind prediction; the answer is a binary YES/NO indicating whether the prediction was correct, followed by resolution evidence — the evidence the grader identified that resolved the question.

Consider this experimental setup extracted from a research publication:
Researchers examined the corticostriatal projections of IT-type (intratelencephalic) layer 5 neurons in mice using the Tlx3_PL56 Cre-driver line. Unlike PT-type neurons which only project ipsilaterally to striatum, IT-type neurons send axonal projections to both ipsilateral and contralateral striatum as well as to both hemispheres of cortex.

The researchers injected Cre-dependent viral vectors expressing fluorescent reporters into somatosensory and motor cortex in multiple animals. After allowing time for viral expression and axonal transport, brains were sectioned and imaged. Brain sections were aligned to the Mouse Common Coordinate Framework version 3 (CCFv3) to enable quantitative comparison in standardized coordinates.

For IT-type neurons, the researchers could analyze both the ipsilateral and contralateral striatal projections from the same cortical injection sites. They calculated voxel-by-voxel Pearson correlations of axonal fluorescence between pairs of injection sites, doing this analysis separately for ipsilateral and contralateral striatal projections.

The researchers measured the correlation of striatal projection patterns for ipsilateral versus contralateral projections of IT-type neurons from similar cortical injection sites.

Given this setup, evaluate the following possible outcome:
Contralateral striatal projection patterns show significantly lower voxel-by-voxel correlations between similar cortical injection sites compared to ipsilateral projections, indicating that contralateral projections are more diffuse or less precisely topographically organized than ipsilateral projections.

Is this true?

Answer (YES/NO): YES